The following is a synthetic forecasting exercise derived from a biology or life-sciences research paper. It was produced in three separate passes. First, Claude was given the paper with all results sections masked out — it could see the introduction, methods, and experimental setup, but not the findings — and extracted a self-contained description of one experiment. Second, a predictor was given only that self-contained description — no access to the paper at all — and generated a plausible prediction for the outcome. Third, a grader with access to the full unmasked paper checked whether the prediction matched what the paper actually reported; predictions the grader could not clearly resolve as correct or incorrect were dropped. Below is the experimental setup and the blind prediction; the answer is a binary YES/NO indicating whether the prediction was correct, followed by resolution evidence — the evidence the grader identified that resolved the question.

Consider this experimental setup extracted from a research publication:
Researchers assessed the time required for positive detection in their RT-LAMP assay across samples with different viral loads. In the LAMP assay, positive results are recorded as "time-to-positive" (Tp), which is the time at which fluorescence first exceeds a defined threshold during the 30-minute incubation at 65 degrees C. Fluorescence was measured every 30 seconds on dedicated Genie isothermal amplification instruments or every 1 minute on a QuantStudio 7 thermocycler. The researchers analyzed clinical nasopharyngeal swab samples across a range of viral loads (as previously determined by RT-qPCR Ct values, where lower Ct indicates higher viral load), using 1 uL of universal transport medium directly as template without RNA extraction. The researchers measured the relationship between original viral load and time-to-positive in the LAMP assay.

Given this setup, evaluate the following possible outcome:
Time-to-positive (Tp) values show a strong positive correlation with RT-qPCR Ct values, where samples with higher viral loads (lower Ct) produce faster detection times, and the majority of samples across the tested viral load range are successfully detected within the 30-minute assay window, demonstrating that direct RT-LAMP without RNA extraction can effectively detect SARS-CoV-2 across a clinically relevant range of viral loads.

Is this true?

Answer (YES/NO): YES